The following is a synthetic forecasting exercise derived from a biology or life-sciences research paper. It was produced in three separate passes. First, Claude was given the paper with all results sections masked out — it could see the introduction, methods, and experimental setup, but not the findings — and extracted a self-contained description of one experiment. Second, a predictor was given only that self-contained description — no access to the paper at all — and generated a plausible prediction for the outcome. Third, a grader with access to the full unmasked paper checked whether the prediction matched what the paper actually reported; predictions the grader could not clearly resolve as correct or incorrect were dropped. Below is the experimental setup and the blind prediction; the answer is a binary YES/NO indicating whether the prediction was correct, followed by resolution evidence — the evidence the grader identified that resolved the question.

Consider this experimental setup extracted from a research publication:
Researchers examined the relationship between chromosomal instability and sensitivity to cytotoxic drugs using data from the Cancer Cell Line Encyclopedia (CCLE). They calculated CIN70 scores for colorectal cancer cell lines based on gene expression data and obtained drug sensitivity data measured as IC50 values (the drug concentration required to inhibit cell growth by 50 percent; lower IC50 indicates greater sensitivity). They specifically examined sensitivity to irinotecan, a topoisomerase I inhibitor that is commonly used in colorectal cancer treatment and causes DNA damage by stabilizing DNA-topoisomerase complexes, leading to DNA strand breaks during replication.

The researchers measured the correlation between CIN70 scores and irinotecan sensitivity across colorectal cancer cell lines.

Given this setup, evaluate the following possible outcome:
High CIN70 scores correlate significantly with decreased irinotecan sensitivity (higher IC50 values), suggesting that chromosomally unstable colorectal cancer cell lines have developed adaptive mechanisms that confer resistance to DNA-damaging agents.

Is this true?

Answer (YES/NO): NO